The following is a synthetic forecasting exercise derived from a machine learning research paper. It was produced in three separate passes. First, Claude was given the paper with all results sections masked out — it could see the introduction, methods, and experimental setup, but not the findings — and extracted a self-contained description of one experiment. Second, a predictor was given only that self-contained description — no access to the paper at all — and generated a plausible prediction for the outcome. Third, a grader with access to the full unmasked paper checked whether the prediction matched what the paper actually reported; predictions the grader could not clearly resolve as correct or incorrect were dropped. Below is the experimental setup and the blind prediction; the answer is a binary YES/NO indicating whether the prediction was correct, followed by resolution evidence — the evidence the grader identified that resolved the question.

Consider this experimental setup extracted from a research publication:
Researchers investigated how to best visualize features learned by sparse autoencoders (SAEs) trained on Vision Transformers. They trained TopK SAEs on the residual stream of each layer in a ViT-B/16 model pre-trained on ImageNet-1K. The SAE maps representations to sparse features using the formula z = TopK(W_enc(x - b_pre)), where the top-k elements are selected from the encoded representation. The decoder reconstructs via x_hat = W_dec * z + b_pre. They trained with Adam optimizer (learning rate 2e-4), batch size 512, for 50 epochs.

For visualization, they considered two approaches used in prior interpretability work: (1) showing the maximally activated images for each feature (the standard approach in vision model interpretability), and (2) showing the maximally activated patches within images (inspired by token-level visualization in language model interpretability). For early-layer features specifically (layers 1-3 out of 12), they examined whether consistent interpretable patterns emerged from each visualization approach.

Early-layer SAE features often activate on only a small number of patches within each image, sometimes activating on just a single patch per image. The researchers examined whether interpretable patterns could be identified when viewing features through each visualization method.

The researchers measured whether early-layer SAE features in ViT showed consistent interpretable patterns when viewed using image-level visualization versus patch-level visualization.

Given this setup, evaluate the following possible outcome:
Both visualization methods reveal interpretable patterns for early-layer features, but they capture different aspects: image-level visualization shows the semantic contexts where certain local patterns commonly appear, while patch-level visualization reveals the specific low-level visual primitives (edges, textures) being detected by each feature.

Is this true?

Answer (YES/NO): NO